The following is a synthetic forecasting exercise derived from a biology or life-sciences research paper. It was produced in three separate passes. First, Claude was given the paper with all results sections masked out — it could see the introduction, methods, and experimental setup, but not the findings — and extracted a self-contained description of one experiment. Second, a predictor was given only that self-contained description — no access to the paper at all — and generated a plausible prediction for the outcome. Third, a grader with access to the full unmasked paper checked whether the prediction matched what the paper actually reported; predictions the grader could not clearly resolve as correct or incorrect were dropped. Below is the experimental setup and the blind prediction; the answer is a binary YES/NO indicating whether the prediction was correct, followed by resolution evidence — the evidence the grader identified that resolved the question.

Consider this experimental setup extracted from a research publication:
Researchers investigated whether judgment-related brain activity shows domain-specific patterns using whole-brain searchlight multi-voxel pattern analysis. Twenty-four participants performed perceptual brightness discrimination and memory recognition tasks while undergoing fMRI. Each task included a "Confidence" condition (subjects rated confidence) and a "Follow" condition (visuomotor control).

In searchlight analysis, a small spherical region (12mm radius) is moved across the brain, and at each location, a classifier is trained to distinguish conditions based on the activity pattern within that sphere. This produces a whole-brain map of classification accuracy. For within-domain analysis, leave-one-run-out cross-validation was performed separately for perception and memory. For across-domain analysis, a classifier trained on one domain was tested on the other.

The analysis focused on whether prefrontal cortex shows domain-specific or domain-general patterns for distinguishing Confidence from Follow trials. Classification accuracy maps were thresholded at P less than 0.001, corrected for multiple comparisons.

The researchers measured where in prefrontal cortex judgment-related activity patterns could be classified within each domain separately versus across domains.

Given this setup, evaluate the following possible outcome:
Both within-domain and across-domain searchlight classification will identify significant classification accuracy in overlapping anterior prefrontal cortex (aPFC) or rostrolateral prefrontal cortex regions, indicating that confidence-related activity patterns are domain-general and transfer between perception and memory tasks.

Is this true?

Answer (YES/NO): NO